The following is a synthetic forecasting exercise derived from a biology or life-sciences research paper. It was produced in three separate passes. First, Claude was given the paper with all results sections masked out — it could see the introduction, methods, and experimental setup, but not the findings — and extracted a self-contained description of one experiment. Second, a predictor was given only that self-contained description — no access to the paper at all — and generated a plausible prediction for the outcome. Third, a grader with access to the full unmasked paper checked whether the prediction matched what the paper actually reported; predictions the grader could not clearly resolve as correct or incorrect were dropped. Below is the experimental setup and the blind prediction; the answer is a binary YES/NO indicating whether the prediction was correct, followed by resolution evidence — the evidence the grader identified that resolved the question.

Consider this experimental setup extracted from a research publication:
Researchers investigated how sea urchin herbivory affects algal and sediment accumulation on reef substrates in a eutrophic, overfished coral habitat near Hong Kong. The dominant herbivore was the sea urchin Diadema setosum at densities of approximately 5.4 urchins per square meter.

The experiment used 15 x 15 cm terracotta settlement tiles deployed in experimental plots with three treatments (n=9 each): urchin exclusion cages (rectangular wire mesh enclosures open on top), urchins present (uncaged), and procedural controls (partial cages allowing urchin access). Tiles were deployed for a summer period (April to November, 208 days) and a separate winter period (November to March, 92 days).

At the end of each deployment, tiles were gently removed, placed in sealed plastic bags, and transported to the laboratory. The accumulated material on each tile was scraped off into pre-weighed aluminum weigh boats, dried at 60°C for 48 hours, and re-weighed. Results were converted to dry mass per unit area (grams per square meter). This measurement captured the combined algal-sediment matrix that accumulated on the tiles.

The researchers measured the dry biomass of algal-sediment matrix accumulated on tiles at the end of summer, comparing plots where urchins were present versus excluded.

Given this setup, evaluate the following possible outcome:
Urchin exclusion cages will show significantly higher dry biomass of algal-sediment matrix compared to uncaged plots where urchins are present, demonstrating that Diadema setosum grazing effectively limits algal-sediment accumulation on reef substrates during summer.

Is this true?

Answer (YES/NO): YES